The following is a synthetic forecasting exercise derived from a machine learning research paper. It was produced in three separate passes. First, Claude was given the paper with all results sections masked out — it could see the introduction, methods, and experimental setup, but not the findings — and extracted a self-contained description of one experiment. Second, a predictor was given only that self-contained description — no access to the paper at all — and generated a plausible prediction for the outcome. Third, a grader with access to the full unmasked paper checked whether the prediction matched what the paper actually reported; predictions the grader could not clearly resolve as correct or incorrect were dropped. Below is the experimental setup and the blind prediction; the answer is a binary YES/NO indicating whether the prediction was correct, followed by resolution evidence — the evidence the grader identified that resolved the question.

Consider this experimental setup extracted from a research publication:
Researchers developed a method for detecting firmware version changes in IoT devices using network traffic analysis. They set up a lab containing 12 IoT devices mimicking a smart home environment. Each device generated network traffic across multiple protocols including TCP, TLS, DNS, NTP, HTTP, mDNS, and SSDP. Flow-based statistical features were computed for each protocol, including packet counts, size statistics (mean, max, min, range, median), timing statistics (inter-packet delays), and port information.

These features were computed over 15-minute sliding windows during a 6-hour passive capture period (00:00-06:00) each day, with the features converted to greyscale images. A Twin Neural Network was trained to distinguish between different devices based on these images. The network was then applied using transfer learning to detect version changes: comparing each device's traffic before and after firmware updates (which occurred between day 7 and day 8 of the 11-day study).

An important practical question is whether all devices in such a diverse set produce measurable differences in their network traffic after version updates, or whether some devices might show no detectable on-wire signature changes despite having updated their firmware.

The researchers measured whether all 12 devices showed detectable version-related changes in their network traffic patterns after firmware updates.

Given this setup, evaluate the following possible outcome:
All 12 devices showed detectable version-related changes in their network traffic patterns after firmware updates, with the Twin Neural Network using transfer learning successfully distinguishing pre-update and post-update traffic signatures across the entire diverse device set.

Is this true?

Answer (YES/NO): NO